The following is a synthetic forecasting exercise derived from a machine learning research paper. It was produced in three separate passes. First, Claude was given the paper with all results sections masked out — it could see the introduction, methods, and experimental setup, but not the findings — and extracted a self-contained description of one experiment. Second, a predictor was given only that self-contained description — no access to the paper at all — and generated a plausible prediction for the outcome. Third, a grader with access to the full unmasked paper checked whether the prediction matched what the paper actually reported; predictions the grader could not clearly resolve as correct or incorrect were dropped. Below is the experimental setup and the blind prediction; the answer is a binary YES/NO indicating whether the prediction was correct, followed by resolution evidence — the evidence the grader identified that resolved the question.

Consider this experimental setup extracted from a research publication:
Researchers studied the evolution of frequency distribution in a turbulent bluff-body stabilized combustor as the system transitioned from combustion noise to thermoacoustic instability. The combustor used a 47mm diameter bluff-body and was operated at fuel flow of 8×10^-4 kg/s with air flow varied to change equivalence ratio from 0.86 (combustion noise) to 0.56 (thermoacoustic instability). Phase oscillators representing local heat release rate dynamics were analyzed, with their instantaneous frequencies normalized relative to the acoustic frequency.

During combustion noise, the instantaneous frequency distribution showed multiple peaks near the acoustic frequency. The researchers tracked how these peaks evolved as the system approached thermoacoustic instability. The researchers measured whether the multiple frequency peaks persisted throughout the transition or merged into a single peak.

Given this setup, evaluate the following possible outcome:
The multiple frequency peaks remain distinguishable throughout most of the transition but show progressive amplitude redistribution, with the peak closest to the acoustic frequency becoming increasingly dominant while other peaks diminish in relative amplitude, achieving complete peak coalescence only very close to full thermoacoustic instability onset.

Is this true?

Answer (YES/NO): NO